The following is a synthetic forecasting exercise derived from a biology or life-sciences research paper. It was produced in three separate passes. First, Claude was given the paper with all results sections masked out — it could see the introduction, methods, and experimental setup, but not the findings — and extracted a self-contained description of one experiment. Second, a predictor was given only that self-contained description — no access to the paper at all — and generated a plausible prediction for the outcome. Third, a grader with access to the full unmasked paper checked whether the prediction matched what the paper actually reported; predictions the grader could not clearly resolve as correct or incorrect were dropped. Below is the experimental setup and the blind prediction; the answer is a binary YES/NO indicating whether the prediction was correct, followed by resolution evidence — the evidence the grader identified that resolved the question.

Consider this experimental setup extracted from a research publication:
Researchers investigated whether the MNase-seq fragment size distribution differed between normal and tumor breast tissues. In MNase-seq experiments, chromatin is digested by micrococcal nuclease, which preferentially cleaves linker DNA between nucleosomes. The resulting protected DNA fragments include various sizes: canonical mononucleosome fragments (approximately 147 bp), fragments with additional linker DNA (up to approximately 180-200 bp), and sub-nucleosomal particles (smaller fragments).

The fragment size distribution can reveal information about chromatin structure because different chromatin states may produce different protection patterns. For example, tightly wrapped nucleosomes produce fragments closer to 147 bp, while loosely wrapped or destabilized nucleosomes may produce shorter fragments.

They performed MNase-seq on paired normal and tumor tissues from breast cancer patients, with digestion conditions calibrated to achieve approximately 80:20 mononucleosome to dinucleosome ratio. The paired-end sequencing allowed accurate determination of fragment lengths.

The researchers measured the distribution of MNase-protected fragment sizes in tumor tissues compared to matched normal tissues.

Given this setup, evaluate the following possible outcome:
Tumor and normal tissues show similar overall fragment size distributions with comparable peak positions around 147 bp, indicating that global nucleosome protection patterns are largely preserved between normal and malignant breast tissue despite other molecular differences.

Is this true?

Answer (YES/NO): NO